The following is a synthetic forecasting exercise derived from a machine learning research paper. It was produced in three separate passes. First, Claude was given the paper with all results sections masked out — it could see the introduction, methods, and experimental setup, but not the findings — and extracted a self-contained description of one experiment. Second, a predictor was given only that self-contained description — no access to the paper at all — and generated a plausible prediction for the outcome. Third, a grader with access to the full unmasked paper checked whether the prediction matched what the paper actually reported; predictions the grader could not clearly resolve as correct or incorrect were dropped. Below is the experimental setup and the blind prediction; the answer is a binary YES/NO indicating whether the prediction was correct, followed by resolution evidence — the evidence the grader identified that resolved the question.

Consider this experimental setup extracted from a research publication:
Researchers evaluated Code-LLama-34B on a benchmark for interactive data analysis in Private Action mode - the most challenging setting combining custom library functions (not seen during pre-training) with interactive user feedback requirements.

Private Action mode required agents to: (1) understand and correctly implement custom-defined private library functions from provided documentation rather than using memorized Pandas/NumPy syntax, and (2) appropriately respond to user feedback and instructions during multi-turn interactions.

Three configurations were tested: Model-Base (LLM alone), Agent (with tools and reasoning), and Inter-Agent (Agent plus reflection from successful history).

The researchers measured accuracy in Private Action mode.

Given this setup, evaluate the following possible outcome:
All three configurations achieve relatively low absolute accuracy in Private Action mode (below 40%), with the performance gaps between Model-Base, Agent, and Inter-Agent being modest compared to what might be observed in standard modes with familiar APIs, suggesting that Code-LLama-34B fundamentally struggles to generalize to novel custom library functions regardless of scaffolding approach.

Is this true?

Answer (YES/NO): YES